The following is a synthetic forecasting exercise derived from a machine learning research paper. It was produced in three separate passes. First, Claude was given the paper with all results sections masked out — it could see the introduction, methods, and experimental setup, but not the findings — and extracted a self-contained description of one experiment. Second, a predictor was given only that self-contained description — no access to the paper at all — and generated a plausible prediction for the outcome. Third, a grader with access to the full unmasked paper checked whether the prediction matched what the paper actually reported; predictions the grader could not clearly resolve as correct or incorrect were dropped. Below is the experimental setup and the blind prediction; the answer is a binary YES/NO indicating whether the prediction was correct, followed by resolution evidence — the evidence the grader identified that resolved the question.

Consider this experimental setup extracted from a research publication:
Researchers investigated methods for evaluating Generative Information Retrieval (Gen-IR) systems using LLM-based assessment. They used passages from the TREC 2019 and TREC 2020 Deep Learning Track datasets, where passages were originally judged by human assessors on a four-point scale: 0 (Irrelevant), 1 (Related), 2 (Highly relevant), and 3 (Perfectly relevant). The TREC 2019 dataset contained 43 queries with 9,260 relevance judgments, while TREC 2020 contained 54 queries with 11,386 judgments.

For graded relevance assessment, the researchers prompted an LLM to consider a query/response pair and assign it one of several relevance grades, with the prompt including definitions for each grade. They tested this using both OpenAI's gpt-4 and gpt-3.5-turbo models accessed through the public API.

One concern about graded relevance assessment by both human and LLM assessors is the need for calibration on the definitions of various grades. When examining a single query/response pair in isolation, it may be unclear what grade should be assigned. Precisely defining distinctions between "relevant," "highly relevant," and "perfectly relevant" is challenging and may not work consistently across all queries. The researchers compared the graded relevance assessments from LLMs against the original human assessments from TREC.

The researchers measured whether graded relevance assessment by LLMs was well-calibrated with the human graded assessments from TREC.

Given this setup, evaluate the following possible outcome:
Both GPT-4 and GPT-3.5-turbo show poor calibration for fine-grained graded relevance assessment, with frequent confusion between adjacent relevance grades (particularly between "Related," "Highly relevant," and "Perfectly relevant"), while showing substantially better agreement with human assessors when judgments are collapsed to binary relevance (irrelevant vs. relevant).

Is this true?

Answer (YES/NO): NO